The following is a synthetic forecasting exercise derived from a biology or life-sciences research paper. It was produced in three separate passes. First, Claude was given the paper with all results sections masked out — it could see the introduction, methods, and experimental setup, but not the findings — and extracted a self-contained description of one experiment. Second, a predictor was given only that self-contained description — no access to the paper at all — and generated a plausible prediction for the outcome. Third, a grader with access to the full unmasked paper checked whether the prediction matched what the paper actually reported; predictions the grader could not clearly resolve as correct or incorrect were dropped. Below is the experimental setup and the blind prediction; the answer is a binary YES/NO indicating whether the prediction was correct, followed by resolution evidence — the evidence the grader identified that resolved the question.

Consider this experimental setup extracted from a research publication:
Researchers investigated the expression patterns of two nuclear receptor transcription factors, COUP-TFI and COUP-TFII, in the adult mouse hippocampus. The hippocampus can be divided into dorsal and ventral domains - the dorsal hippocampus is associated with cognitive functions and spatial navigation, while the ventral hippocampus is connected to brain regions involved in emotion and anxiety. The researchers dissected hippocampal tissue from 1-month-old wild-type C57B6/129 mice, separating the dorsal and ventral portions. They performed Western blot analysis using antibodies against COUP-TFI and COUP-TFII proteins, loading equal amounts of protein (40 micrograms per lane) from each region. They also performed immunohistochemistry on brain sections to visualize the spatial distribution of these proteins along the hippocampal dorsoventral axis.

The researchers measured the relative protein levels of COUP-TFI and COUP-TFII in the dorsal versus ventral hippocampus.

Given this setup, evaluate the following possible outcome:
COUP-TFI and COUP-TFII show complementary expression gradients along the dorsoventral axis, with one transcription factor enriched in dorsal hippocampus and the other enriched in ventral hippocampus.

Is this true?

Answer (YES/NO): YES